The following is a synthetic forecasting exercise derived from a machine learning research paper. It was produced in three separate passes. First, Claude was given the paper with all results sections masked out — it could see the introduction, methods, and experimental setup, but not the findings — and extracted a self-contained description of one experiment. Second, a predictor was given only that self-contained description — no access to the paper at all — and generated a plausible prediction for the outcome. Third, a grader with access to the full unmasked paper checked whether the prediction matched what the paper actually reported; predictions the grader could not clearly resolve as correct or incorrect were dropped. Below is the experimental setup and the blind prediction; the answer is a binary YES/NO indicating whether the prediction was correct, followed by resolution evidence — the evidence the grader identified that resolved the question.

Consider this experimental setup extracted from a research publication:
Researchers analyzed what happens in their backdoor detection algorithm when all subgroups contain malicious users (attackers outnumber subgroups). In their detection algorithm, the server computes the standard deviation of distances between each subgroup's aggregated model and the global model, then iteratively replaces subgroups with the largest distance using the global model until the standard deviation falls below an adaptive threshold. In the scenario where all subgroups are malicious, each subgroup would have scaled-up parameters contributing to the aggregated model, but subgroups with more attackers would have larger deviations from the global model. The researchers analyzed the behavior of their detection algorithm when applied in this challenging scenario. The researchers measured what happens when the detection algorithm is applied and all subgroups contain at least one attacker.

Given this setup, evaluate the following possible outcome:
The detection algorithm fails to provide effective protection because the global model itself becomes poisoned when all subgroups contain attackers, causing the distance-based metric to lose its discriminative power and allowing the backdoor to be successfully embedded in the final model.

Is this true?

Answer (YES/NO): NO